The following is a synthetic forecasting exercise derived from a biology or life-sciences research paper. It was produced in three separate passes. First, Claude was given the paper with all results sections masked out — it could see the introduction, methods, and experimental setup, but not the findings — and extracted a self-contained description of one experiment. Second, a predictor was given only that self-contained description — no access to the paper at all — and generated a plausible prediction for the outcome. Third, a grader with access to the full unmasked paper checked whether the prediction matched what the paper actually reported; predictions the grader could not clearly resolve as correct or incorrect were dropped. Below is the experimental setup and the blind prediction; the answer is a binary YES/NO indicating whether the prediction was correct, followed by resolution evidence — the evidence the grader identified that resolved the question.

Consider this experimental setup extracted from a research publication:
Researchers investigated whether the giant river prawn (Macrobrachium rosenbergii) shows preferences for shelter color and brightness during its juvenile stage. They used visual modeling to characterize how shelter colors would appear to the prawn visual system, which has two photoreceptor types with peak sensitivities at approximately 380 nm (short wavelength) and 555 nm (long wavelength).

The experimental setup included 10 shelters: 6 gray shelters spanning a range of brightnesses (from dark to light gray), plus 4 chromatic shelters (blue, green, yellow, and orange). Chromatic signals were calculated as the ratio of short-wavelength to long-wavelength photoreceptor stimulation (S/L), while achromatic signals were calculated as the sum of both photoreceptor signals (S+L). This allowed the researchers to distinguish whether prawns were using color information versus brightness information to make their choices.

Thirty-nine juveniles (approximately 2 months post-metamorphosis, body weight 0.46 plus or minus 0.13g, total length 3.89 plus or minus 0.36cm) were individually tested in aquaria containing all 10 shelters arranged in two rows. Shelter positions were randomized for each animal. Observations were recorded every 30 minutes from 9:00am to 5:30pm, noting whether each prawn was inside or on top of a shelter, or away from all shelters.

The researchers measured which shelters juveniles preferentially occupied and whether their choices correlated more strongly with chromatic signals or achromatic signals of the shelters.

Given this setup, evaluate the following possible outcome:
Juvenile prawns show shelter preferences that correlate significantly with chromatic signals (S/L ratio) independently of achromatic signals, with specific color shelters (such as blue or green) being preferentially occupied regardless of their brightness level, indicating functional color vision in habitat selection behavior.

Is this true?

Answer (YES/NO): YES